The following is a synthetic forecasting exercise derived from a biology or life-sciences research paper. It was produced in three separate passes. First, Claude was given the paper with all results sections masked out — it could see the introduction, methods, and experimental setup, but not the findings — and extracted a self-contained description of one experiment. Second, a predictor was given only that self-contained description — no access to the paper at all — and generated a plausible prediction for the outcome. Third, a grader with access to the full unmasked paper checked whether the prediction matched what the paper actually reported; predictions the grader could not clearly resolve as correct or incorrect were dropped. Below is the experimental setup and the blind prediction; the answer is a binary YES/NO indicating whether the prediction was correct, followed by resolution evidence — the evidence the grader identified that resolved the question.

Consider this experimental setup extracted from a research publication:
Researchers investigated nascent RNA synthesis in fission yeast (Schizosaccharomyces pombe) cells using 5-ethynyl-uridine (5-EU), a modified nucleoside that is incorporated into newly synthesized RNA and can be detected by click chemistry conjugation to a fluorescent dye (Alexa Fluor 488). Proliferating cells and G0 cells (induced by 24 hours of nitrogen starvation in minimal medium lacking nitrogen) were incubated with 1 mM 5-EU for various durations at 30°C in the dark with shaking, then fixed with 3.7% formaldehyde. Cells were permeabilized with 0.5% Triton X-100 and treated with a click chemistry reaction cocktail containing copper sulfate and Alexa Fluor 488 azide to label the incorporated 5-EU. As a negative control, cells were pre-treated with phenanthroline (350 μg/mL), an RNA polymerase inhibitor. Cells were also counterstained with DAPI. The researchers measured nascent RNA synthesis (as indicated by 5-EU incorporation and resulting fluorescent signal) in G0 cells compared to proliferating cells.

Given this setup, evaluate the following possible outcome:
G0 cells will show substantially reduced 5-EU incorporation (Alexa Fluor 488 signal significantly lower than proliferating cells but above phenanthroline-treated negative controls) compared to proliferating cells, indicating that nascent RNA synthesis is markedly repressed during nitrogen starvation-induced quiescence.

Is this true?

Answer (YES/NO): YES